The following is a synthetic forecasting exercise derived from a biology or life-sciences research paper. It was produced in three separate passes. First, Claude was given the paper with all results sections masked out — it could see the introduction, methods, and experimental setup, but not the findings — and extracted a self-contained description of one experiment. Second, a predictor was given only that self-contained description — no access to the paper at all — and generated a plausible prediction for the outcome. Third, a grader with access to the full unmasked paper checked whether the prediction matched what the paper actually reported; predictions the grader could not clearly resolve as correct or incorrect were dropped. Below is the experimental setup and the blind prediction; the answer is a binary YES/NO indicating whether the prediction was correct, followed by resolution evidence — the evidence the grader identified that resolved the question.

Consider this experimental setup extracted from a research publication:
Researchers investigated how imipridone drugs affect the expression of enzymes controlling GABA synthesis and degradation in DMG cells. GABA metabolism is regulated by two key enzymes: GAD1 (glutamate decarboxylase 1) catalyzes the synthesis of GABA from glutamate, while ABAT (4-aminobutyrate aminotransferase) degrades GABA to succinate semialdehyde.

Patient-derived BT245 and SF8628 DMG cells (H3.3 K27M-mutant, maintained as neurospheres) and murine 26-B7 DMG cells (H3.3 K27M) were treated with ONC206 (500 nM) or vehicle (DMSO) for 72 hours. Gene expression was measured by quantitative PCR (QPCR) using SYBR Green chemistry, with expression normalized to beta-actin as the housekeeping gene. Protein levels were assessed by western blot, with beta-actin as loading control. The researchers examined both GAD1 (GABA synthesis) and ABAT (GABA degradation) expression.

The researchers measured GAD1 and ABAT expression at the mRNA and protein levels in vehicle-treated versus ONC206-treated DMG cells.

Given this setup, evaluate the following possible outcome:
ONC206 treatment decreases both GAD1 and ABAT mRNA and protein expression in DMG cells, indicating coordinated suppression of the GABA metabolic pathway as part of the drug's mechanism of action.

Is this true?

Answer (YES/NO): NO